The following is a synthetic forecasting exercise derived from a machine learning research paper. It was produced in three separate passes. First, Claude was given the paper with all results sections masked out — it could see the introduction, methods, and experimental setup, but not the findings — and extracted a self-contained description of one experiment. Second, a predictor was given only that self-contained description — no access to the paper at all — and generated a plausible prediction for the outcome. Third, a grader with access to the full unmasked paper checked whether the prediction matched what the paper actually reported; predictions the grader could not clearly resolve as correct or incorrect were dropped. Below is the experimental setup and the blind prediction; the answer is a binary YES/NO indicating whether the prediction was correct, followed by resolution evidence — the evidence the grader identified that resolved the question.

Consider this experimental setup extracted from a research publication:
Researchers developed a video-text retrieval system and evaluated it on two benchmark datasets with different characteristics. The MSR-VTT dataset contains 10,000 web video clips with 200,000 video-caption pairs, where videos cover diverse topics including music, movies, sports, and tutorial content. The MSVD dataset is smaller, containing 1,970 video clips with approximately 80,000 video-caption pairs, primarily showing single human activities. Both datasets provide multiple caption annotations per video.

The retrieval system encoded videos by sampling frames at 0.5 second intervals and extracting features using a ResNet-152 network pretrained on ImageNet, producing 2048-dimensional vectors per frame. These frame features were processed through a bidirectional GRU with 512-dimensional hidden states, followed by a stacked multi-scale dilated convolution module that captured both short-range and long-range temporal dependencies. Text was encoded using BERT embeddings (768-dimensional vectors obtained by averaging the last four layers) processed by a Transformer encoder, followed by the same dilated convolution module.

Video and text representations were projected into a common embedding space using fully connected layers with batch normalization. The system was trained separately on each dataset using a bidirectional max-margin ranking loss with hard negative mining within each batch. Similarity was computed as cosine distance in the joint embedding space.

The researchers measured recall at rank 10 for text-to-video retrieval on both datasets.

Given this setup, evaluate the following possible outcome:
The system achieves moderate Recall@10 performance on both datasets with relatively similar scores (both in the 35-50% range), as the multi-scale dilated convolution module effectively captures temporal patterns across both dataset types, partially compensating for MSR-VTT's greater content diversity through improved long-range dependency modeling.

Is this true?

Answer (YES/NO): NO